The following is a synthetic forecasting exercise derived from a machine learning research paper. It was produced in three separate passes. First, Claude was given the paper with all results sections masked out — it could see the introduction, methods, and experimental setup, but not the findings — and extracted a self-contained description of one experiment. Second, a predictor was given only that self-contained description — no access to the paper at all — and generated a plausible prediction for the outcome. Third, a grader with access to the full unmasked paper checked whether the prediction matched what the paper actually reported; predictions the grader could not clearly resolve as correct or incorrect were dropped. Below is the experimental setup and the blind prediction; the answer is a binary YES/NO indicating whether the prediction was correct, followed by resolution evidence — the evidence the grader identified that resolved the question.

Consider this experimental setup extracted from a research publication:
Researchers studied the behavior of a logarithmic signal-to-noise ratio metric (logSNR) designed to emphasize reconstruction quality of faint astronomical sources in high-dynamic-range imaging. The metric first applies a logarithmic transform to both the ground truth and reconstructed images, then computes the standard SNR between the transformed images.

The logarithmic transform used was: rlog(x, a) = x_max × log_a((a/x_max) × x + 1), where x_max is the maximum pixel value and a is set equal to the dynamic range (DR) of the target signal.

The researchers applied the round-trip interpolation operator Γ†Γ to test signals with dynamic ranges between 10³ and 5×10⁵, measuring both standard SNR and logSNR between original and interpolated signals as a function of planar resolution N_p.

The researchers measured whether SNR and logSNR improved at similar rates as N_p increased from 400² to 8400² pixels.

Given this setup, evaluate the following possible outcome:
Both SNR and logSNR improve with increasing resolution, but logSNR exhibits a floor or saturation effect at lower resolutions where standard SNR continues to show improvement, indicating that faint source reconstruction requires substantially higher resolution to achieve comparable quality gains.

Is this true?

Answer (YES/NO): NO